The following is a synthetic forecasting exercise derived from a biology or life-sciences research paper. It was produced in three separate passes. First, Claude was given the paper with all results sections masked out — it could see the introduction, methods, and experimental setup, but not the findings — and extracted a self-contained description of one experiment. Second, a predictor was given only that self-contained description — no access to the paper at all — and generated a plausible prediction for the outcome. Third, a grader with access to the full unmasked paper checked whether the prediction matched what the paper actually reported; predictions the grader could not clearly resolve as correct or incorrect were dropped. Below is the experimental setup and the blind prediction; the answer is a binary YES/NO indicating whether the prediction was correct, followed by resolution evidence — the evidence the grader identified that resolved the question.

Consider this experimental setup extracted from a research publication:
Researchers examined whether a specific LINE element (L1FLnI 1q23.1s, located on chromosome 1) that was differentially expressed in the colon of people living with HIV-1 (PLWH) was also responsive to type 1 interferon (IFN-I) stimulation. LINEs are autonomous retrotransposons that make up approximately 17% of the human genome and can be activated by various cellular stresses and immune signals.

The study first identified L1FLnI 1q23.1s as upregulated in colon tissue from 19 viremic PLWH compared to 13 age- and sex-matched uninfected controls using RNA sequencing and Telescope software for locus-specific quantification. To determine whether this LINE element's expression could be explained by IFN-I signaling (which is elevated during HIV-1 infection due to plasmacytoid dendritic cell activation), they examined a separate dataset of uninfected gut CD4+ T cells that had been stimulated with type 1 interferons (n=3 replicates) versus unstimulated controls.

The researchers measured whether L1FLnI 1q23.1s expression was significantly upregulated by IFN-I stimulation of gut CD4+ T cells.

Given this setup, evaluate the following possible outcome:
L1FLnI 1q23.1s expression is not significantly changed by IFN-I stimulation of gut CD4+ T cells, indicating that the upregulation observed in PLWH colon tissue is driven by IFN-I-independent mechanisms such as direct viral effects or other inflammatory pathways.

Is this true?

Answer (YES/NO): YES